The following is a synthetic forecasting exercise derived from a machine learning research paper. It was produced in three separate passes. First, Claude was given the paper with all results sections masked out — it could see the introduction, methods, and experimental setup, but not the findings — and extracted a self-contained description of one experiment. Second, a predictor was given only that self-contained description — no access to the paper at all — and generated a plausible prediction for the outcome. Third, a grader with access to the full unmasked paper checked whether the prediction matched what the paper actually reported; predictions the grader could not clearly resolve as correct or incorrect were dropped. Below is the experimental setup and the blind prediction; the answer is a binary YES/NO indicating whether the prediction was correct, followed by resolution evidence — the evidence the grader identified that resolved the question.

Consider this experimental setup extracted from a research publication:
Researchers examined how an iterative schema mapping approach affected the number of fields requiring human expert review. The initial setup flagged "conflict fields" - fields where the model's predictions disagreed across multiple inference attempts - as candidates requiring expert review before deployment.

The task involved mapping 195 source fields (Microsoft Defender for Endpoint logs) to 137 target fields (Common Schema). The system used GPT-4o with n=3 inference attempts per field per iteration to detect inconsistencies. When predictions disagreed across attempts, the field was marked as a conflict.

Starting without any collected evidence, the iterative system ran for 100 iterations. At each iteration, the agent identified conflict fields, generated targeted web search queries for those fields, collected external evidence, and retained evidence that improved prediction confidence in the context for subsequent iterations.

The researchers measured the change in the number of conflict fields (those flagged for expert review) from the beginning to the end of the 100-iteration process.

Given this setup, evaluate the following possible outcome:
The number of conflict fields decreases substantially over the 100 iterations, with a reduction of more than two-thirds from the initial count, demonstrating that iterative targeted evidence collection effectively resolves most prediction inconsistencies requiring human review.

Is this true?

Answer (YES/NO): YES